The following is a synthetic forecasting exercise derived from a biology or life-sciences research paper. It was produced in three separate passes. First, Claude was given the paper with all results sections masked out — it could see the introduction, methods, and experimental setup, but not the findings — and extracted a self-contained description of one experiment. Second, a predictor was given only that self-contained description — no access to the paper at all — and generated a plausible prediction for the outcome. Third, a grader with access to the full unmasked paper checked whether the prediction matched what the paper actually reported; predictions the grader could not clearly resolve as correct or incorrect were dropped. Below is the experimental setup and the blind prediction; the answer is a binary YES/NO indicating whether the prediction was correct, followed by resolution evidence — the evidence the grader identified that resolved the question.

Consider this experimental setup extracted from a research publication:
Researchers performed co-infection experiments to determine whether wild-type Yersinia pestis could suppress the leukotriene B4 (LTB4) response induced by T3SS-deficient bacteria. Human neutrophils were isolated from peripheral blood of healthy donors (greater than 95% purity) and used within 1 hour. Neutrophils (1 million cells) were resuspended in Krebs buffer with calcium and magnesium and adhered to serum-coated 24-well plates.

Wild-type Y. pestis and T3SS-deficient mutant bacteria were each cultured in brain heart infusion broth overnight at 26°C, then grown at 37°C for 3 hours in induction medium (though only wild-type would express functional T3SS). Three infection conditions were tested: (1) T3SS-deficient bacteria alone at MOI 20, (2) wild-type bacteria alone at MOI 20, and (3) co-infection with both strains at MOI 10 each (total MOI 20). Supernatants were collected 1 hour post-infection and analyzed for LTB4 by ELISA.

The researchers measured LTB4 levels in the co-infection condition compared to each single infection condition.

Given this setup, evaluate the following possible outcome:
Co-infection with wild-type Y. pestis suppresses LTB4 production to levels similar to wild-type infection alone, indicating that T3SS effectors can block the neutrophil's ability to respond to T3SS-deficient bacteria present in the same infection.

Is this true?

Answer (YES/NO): YES